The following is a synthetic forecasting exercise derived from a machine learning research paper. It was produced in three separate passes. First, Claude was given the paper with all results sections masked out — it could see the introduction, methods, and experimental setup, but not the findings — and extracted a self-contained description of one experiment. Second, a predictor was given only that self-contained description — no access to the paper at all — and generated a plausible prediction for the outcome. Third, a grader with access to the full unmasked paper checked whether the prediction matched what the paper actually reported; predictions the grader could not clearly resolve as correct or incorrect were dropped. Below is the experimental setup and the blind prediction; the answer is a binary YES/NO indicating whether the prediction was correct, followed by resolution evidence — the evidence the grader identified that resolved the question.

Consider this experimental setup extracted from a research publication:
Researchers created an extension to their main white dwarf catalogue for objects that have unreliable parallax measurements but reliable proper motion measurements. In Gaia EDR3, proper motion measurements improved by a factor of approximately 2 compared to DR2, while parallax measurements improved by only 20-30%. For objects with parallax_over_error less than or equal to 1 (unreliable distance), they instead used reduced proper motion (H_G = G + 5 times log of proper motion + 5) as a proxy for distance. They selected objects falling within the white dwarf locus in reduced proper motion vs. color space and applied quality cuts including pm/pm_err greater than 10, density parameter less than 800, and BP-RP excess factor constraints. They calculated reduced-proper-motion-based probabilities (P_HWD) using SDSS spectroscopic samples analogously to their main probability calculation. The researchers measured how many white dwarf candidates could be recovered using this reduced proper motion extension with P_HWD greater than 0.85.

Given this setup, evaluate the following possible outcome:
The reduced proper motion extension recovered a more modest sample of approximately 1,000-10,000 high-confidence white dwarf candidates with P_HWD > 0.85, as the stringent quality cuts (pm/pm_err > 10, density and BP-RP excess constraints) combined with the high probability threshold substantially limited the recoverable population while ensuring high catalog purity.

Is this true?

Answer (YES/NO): YES